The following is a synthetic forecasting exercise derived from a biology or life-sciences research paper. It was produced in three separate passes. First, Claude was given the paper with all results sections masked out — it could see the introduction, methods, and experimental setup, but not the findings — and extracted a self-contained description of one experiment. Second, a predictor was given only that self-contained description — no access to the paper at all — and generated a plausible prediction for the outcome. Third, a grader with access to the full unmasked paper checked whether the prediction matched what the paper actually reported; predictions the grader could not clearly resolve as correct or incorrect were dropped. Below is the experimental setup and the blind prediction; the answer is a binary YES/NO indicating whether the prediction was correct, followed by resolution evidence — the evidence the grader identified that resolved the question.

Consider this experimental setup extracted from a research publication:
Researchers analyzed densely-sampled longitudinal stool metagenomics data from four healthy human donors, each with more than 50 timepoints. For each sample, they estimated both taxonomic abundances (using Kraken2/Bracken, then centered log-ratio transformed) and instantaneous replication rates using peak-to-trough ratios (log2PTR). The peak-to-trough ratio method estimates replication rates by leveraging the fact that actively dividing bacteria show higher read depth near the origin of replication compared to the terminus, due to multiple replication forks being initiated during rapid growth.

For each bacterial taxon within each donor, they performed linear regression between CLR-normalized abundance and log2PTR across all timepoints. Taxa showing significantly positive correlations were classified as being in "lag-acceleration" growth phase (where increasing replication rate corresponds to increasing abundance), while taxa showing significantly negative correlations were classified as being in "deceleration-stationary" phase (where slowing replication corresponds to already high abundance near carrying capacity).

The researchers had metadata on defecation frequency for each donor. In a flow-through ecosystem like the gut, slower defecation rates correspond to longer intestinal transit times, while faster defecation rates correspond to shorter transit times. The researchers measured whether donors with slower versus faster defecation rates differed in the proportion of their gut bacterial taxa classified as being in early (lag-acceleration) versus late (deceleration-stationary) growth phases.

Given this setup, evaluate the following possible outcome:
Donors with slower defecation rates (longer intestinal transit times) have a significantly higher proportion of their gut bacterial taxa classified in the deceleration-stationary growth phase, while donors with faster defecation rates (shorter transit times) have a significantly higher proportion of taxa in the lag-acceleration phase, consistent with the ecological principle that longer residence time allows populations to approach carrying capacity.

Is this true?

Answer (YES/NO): NO